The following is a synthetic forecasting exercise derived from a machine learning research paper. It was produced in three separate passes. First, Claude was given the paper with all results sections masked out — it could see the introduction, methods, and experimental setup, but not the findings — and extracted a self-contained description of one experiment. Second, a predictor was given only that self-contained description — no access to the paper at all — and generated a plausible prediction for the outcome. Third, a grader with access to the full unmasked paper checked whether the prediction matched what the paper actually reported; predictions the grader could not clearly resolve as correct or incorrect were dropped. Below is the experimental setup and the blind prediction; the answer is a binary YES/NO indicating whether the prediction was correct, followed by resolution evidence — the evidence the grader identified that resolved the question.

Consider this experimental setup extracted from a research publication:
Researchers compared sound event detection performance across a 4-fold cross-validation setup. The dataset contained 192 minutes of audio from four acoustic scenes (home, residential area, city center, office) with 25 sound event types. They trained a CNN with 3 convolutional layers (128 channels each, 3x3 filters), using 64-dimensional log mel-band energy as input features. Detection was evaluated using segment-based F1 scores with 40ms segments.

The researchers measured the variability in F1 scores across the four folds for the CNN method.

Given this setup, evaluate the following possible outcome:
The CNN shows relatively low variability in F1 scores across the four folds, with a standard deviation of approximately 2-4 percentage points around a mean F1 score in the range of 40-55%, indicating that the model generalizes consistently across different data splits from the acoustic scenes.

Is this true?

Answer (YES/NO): NO